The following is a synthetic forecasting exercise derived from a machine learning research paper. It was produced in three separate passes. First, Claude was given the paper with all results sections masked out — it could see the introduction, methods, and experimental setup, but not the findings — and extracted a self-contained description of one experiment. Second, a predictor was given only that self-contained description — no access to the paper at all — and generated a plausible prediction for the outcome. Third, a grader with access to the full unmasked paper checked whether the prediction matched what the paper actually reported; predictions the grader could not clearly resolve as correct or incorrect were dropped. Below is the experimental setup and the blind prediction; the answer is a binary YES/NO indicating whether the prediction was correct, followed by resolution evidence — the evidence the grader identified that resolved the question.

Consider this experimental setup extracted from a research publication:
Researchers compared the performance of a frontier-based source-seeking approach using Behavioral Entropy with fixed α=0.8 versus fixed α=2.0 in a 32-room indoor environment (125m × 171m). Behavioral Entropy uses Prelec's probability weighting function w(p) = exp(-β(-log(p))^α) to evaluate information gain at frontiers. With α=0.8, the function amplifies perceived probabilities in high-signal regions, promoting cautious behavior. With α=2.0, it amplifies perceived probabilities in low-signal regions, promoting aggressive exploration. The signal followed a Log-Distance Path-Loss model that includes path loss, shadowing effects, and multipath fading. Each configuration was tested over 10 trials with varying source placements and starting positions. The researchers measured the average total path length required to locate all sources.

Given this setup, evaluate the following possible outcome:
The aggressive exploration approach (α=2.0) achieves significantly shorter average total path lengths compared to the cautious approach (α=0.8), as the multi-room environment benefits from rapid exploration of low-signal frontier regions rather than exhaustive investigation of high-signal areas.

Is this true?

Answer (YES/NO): NO